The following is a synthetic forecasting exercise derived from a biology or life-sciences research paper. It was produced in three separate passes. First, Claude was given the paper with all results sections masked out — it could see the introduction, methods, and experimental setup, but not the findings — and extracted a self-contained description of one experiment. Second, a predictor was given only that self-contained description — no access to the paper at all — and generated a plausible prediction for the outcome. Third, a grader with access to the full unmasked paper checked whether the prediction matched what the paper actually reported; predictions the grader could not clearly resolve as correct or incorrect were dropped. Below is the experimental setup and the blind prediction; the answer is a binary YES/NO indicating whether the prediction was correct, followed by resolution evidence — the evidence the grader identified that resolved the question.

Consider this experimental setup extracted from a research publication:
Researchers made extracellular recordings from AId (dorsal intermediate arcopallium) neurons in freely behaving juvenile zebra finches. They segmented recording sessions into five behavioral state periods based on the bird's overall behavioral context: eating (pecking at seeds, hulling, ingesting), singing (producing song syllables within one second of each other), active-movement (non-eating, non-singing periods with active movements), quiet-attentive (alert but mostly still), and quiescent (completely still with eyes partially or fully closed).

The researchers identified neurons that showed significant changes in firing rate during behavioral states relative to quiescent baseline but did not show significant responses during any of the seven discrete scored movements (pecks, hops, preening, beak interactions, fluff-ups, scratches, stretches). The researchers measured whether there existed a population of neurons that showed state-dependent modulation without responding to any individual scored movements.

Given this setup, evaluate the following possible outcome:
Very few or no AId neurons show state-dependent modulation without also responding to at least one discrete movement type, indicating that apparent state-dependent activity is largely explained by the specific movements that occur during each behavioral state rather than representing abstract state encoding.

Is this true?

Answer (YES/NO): NO